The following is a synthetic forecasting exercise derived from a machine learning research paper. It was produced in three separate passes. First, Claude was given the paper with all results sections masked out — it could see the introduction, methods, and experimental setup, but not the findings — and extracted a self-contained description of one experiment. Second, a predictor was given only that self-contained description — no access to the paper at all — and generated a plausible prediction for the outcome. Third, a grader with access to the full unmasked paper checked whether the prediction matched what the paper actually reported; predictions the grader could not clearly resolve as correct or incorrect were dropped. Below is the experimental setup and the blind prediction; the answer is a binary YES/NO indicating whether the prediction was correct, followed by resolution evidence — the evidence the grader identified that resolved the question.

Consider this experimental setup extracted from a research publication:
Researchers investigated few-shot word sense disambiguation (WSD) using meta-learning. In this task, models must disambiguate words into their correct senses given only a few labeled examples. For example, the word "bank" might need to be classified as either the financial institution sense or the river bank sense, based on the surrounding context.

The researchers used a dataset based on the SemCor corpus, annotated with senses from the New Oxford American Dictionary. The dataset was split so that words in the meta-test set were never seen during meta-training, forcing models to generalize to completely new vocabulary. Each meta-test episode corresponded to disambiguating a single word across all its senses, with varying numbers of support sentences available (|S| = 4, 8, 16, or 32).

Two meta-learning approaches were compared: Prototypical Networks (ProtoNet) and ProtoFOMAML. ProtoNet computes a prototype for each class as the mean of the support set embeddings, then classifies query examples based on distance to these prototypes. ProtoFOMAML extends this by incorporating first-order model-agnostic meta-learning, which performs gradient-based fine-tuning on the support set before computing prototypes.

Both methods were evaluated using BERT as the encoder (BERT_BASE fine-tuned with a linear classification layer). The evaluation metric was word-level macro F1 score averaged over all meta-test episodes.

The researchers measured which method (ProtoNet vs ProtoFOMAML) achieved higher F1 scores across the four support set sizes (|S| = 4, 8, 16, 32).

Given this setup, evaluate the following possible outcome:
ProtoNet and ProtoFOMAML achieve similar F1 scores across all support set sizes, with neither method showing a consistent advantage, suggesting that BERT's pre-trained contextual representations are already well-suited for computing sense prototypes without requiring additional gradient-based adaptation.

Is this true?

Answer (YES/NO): NO